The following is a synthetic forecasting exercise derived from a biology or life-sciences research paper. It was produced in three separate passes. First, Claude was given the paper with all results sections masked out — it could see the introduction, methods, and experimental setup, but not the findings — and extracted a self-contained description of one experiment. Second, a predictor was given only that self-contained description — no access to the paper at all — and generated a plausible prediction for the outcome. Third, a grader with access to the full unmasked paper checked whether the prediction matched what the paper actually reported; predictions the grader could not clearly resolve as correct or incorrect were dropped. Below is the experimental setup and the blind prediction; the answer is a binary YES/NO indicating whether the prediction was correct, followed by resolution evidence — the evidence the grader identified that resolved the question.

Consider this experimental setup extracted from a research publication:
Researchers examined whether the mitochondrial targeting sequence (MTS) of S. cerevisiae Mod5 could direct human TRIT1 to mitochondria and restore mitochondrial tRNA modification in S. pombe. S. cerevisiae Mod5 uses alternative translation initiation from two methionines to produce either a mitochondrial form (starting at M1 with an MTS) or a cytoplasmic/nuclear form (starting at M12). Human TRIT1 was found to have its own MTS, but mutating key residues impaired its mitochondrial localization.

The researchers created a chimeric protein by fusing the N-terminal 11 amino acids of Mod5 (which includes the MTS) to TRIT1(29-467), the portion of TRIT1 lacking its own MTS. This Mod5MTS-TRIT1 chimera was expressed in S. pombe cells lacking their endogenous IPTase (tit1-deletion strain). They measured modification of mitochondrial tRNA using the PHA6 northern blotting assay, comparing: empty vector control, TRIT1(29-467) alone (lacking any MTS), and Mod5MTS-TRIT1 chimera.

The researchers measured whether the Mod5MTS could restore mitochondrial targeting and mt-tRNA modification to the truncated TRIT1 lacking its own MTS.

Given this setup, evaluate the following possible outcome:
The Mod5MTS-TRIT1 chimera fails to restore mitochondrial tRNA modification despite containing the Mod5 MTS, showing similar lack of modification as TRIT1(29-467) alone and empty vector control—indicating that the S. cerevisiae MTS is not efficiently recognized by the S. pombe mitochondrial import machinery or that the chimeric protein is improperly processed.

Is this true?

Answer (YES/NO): NO